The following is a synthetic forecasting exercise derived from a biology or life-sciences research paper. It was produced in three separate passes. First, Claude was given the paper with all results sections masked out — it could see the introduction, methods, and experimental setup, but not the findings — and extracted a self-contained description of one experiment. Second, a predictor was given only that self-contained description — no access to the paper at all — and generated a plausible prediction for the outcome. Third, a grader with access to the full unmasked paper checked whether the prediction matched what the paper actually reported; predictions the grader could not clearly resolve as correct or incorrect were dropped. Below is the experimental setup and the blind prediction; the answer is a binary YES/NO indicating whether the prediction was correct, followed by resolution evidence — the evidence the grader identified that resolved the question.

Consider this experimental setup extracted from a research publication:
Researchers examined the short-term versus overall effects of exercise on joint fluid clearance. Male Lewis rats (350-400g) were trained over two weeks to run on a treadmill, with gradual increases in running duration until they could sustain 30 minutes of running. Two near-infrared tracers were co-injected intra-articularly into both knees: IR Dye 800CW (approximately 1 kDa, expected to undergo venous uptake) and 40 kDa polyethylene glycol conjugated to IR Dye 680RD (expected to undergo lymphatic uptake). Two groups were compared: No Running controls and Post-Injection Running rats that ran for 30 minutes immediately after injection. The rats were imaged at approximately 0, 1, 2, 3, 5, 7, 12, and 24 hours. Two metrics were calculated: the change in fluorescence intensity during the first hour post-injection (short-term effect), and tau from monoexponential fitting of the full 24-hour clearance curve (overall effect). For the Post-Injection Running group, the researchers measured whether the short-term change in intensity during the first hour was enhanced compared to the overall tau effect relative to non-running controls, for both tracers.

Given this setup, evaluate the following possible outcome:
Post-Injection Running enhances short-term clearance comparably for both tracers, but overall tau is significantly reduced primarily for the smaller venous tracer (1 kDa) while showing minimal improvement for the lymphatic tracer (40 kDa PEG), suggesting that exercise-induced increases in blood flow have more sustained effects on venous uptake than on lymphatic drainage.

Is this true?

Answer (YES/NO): NO